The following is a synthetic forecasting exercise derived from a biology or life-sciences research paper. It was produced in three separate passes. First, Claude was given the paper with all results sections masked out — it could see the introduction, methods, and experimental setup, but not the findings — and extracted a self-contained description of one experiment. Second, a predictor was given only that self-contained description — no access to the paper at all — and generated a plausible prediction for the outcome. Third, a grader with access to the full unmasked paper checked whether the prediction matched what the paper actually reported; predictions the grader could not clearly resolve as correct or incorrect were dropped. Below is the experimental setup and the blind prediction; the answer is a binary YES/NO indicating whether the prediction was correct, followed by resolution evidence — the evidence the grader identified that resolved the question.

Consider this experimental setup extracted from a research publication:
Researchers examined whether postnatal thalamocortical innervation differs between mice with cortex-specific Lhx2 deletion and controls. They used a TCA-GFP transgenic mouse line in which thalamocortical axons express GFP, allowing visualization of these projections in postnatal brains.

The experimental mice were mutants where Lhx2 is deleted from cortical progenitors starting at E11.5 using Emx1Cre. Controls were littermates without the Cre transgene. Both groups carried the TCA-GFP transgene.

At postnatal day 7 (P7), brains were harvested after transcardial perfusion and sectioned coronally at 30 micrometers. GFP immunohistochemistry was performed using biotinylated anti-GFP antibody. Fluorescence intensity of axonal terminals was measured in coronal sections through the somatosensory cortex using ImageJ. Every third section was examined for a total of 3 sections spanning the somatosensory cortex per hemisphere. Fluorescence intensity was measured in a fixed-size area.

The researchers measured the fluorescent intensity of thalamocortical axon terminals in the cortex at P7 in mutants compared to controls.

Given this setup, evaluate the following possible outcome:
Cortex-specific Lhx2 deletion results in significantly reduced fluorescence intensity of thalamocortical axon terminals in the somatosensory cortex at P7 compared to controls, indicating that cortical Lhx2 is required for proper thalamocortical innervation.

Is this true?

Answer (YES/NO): YES